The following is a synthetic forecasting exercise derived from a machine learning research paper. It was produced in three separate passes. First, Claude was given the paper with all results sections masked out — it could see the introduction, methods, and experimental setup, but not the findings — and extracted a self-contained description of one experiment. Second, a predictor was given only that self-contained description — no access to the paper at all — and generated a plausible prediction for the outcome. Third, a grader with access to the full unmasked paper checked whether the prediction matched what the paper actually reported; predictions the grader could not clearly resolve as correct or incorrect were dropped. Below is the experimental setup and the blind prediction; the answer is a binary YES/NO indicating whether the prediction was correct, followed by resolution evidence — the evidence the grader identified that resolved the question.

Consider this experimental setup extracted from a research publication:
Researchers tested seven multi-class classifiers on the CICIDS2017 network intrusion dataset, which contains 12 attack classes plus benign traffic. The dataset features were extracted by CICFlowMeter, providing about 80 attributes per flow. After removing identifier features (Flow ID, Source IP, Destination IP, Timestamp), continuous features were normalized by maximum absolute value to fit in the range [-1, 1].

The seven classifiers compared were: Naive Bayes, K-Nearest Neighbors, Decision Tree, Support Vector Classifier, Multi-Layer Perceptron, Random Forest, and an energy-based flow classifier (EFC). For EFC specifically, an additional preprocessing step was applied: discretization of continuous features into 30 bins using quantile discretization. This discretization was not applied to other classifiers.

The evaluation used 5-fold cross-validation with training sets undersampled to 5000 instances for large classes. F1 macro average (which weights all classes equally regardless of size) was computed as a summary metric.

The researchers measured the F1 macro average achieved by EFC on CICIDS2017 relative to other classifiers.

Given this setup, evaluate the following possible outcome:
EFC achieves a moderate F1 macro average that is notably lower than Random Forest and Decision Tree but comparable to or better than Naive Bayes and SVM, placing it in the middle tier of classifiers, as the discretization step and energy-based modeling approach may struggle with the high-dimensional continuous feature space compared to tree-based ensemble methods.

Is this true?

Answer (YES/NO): NO